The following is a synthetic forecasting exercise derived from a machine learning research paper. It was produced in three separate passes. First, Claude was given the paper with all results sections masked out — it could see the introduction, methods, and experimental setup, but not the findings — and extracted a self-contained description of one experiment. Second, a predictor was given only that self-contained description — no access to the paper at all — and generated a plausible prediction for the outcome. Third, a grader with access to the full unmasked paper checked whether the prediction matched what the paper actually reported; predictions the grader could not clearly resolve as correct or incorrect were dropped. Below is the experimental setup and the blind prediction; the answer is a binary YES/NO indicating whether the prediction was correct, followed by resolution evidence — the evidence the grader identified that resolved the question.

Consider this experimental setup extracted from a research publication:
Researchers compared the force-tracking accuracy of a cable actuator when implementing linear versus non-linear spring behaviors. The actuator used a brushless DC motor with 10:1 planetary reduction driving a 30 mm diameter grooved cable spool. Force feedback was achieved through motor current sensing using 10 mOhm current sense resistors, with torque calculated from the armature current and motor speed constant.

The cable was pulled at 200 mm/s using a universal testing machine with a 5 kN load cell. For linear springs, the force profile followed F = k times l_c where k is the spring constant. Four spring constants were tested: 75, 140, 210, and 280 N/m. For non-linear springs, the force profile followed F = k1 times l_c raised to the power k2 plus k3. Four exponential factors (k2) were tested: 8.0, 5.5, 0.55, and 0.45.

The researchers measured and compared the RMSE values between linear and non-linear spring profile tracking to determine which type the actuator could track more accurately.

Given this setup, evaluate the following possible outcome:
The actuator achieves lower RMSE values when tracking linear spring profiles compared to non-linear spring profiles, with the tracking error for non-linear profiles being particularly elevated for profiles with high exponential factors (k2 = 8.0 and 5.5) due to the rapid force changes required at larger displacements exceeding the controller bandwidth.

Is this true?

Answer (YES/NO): NO